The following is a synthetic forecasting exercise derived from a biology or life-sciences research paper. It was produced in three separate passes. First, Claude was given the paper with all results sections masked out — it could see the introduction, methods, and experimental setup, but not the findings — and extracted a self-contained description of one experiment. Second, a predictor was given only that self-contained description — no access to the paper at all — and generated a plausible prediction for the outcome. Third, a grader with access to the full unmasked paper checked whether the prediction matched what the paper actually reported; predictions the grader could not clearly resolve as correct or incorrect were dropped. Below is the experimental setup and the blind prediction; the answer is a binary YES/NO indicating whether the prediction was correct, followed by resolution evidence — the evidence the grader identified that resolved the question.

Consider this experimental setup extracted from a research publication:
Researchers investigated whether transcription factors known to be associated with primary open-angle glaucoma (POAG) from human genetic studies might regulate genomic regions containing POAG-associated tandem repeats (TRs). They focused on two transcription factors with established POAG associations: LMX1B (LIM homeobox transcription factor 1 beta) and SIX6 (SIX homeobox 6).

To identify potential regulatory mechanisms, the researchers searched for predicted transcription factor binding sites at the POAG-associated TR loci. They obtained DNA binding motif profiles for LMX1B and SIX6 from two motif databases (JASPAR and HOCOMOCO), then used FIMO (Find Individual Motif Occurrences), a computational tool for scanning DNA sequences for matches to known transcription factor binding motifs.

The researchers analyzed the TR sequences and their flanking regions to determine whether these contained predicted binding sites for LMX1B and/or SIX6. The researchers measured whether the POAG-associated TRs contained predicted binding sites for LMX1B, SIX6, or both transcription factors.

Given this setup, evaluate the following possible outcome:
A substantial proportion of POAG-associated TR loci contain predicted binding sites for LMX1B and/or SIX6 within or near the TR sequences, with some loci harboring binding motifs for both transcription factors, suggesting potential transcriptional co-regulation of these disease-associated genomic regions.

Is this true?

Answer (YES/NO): NO